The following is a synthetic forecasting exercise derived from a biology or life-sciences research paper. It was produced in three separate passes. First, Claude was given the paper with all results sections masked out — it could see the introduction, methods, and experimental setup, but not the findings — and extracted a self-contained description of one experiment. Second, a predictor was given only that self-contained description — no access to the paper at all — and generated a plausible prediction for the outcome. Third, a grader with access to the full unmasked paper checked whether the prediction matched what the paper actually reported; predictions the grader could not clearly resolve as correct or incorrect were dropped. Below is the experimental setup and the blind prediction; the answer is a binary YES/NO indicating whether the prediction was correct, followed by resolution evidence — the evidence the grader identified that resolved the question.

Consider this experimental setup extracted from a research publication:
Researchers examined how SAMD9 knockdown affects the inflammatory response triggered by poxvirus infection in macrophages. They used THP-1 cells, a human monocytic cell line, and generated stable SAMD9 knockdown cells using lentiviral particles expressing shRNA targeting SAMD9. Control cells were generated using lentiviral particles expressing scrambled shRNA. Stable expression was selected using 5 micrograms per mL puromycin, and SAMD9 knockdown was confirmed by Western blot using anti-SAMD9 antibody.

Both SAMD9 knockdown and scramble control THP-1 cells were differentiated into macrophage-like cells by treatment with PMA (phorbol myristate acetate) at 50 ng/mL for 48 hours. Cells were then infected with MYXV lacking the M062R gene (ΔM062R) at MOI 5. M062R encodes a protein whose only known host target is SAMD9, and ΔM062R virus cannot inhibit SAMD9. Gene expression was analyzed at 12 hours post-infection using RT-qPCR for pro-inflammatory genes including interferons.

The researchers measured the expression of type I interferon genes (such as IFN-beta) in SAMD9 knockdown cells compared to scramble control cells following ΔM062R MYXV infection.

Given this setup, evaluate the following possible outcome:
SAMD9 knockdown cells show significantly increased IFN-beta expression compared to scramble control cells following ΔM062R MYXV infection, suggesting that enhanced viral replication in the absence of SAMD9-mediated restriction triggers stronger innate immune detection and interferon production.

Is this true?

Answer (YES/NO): NO